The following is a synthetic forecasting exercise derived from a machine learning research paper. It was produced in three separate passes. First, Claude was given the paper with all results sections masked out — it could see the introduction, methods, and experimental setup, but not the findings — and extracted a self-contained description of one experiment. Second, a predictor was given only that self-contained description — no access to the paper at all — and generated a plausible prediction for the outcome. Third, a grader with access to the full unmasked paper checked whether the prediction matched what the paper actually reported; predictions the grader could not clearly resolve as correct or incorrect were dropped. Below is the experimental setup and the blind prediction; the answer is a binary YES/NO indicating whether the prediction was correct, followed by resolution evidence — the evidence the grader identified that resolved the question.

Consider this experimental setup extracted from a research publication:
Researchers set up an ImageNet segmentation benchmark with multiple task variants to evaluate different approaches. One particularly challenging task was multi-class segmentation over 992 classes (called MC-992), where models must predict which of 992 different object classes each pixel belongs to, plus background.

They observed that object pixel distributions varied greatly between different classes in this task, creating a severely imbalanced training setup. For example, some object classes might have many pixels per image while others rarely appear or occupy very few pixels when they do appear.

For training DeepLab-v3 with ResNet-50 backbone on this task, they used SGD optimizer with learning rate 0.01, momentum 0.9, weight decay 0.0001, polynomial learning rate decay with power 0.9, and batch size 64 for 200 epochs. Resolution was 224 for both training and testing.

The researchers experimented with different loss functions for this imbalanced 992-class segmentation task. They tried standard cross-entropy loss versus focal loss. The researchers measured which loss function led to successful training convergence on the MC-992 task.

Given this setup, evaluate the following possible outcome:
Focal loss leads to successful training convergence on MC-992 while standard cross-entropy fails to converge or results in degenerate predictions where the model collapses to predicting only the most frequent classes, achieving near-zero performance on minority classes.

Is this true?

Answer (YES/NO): NO